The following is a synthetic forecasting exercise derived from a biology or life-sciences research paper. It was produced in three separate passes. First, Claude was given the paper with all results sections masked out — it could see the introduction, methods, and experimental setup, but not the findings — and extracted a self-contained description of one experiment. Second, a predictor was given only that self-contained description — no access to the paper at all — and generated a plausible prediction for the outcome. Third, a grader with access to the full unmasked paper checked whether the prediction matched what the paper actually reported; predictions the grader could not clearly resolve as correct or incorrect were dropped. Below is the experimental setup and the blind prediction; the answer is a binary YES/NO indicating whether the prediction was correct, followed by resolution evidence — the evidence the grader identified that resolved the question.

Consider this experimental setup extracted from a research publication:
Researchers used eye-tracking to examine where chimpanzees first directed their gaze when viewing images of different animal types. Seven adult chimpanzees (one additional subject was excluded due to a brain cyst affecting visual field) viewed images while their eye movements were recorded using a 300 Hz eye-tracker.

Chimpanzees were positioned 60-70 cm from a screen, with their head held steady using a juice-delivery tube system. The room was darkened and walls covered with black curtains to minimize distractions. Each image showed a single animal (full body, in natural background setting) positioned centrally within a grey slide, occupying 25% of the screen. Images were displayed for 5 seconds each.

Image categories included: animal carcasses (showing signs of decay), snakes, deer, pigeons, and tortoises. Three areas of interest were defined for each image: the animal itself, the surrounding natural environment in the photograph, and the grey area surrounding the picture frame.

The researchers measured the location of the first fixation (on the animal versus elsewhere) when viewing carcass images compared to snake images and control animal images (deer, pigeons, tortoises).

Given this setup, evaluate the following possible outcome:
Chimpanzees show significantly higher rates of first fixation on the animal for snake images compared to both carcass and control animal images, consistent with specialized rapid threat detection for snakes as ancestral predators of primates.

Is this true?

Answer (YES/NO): NO